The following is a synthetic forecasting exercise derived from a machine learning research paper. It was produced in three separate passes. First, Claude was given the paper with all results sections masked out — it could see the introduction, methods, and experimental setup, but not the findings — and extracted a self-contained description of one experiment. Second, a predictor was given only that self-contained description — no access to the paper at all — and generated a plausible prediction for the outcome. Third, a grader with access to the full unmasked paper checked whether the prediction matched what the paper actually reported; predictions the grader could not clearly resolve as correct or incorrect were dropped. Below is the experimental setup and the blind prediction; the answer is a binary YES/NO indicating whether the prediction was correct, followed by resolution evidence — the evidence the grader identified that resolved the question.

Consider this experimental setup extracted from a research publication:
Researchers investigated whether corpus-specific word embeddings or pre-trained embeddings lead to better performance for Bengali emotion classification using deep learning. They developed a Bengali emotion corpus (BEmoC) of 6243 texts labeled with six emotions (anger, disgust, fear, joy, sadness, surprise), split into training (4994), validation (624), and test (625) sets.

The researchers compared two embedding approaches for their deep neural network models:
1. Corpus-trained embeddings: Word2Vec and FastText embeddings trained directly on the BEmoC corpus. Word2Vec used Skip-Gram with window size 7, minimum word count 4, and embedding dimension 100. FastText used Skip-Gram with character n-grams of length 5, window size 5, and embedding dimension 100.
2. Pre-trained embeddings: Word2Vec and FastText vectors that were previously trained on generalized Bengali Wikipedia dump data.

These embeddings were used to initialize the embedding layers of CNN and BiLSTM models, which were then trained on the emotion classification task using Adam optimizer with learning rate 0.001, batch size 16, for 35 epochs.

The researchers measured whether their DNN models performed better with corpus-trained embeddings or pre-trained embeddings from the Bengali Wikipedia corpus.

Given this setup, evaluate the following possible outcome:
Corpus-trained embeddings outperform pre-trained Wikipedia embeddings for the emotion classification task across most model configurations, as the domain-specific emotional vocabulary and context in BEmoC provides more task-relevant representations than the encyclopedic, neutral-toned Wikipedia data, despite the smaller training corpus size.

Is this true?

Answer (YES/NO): YES